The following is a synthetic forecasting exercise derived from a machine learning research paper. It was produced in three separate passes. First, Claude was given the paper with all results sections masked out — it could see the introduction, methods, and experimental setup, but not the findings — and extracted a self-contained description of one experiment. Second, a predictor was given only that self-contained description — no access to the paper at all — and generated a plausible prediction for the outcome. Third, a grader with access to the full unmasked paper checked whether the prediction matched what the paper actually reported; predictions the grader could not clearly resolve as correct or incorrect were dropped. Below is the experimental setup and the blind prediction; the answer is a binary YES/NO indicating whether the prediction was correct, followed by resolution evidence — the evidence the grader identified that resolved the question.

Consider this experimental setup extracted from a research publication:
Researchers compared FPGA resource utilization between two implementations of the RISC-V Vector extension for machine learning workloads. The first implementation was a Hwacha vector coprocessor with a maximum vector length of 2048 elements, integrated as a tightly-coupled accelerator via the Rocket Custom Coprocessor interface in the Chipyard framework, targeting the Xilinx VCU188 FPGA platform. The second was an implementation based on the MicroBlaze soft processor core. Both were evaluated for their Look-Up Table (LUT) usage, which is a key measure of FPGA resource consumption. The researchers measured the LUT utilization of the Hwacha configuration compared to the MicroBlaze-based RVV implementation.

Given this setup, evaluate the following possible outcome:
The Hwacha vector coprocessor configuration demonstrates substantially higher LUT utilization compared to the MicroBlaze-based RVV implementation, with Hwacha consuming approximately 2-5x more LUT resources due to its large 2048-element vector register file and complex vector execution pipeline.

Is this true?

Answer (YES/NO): NO